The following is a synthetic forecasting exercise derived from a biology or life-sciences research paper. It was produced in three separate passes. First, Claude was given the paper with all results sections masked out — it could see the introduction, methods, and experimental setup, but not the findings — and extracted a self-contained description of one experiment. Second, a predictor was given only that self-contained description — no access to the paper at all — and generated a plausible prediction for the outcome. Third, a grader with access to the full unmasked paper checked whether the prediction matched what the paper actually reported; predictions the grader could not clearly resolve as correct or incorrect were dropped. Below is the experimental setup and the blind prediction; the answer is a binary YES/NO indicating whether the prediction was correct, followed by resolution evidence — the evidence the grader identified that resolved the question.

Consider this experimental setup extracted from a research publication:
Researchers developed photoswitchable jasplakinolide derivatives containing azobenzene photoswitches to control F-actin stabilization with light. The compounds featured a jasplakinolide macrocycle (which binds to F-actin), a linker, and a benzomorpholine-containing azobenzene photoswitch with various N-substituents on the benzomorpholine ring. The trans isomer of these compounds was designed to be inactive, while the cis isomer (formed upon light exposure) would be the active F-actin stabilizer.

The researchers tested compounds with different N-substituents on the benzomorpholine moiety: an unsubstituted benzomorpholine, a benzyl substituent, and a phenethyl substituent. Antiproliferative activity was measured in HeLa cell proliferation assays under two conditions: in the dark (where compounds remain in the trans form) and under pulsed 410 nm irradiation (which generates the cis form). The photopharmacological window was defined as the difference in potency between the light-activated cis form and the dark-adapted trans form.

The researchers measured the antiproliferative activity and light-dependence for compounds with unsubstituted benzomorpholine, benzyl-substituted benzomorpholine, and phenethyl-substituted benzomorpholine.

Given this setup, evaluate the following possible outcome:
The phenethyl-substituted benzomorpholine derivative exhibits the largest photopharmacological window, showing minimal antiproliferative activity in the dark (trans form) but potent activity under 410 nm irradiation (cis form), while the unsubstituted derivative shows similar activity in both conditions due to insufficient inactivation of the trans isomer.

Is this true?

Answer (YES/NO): NO